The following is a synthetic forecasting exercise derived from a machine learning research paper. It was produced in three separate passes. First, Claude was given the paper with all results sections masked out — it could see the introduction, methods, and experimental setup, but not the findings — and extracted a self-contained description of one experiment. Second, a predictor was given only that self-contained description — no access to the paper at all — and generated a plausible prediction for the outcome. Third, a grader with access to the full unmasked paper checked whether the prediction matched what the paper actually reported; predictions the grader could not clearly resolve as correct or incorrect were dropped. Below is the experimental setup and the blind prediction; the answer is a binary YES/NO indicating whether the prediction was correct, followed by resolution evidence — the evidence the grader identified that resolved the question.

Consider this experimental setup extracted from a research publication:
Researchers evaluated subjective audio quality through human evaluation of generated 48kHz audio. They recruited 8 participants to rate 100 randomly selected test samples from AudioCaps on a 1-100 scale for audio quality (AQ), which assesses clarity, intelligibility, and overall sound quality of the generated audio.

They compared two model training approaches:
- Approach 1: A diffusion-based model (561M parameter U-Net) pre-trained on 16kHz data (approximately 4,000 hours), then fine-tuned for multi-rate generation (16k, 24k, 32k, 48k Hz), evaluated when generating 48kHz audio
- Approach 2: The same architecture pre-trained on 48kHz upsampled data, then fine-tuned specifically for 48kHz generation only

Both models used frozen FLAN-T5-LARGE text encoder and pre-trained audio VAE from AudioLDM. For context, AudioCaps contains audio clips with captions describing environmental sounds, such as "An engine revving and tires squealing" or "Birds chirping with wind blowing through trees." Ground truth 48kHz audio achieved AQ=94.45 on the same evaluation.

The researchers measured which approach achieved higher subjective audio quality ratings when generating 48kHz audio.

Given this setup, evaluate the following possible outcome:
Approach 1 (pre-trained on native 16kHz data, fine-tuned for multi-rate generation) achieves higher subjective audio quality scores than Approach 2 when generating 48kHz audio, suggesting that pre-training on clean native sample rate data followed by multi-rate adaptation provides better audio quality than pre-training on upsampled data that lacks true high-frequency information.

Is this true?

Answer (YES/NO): YES